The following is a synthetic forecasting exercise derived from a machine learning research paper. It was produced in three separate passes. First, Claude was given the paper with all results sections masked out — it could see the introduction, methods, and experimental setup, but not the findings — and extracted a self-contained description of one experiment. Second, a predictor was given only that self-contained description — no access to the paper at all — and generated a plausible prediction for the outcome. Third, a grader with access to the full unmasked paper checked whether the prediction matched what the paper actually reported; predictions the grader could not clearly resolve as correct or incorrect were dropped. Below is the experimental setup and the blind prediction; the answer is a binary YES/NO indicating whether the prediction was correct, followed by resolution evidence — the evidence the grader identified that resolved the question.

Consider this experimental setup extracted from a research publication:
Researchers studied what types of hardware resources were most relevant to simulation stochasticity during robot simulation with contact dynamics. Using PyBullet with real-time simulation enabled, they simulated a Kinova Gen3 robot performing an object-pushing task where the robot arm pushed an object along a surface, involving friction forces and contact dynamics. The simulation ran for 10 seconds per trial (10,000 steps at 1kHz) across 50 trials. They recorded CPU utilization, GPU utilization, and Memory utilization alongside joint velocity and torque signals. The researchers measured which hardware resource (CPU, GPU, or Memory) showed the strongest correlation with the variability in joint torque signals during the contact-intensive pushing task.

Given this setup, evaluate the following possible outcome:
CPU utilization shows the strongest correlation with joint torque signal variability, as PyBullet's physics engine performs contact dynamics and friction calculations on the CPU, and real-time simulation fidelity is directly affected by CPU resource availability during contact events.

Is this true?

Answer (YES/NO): NO